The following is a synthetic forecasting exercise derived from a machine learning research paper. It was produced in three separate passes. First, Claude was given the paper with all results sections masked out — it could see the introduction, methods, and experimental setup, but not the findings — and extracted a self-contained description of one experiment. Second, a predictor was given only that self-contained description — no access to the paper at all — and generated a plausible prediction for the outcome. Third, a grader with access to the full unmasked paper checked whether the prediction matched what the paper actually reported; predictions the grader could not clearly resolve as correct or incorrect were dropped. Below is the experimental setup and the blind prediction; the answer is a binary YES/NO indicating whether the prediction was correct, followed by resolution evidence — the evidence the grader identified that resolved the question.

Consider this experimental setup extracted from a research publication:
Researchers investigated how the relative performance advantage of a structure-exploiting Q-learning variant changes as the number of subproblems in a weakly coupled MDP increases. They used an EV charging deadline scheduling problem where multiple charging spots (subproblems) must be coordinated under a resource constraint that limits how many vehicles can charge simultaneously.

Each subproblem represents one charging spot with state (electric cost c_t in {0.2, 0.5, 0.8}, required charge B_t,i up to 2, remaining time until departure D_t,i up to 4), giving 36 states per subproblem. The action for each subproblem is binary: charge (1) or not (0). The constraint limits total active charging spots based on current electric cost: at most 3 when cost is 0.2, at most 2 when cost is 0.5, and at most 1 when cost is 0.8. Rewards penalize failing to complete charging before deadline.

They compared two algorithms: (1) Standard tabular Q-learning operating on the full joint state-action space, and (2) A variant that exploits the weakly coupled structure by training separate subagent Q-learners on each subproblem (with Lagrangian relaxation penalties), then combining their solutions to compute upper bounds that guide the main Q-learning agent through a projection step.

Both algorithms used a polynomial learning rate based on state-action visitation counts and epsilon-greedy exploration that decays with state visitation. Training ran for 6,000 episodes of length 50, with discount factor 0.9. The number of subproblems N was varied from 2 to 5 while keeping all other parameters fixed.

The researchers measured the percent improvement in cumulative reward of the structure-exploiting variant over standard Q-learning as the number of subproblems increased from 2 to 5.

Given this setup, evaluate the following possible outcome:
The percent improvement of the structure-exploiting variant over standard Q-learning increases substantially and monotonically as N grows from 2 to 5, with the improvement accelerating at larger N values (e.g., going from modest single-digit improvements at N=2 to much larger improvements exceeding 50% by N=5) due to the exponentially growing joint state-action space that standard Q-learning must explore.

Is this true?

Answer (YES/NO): NO